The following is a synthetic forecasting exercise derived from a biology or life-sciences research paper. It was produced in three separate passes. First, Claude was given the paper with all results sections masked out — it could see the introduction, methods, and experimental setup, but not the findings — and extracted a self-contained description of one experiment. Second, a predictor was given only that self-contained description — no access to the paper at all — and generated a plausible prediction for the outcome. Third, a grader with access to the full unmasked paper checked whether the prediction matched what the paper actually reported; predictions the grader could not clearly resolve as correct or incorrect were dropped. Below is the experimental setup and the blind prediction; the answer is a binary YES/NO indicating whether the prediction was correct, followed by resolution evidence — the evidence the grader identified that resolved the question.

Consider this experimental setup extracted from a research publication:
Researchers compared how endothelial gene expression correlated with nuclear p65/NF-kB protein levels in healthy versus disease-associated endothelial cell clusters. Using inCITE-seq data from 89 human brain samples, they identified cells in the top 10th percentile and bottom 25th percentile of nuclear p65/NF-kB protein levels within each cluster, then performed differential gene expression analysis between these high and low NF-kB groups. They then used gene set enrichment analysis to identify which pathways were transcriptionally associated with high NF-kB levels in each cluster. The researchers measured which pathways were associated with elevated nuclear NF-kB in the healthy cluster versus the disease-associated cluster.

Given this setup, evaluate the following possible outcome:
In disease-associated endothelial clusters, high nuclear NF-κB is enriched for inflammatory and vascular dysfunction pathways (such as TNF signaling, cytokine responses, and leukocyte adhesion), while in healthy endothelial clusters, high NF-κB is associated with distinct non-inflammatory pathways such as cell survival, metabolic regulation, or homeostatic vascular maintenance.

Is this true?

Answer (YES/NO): NO